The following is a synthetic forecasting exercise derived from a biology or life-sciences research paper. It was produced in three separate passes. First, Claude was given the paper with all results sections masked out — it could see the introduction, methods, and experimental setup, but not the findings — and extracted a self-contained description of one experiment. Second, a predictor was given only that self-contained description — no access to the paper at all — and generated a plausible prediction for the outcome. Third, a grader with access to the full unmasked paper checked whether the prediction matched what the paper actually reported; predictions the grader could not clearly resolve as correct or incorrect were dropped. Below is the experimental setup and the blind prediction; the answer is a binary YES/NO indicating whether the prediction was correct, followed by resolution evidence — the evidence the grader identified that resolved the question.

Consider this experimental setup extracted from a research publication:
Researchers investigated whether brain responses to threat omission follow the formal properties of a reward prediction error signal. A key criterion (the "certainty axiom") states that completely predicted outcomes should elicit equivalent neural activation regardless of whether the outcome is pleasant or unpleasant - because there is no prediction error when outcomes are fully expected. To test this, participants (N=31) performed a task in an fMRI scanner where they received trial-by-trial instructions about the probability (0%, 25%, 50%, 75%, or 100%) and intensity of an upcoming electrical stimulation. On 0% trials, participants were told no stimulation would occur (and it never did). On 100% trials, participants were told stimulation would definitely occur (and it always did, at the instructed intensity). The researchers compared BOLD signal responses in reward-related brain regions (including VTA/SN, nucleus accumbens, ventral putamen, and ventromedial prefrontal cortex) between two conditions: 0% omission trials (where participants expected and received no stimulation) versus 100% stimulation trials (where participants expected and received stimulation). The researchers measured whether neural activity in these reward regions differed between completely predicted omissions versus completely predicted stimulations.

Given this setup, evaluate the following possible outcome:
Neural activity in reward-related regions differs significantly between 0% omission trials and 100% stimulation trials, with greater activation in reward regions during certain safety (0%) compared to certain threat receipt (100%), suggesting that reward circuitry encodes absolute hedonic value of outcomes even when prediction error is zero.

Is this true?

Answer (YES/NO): NO